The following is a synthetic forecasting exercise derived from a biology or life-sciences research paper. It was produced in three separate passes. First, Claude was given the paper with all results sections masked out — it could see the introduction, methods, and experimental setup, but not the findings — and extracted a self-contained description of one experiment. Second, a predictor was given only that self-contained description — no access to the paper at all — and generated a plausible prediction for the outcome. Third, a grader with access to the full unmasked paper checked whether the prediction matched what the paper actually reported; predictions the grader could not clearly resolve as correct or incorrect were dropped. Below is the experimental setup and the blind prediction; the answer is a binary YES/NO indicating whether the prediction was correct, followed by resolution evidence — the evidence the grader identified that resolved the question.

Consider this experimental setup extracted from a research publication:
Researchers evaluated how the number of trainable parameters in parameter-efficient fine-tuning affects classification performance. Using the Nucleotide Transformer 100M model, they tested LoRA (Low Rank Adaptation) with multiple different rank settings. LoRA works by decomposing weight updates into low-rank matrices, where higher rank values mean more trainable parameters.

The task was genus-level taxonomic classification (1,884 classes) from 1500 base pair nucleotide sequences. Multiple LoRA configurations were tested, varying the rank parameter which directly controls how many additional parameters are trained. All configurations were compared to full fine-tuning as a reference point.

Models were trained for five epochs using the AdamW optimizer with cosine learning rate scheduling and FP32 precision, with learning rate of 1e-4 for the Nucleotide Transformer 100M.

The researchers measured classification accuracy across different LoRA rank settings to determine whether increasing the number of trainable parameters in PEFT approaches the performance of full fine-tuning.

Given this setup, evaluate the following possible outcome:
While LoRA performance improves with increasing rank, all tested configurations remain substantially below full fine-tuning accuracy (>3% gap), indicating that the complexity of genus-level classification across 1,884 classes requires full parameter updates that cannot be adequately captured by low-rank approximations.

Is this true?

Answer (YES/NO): YES